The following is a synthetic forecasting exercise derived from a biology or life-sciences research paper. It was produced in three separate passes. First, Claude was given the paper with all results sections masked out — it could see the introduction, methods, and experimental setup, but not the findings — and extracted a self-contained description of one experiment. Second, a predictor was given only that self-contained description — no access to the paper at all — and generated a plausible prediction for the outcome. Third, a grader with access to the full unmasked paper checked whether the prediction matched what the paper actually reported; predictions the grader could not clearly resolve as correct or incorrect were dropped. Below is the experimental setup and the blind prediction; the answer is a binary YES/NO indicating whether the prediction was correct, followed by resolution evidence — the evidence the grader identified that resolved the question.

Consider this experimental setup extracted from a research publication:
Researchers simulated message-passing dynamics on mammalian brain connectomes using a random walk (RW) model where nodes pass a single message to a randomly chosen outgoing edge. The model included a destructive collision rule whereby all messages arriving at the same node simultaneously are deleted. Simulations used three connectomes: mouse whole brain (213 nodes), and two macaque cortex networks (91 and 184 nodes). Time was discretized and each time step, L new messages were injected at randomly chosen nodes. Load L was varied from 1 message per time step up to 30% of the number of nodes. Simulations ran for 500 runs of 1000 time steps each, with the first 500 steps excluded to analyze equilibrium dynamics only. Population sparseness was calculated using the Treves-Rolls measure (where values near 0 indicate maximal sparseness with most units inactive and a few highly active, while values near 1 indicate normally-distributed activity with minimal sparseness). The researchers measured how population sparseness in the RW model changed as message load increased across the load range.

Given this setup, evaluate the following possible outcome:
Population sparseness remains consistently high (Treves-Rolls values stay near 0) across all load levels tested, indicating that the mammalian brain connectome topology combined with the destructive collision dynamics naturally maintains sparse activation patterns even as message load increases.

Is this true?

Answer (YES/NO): NO